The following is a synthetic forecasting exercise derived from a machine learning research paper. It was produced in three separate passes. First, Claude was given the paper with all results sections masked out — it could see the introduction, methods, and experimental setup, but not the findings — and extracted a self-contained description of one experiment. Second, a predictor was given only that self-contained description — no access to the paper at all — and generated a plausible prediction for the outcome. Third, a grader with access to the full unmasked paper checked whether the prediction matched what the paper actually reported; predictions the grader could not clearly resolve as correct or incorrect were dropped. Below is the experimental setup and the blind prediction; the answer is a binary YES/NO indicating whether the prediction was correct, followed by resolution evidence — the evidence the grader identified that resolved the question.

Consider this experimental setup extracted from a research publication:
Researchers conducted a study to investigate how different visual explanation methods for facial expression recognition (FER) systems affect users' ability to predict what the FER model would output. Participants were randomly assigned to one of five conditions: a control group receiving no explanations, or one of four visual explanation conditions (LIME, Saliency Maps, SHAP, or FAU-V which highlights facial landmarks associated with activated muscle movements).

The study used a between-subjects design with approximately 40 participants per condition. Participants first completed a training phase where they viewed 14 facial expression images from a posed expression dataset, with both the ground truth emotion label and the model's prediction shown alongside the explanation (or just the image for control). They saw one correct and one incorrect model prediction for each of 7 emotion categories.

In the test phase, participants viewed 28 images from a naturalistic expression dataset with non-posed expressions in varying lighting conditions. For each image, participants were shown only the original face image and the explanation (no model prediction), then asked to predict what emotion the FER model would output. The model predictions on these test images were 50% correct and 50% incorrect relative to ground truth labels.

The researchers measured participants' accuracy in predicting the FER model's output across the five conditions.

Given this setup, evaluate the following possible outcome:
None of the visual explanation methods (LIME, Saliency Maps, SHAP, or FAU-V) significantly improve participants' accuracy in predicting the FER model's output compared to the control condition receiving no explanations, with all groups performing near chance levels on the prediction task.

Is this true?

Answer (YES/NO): NO